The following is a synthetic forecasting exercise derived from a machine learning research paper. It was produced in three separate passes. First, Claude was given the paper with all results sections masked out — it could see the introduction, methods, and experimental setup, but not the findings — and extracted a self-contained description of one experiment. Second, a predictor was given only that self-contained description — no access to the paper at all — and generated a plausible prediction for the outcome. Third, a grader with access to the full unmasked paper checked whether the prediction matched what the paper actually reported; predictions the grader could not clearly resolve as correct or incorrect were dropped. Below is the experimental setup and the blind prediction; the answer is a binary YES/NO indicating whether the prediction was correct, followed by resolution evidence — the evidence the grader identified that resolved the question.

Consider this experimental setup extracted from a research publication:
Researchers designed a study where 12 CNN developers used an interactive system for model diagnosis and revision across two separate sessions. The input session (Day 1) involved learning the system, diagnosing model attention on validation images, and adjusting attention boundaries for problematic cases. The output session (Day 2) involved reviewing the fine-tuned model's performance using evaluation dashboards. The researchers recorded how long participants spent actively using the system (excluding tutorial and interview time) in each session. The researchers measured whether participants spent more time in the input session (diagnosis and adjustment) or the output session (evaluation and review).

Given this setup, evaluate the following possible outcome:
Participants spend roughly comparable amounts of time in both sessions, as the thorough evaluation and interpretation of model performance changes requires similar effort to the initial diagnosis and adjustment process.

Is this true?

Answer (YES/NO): YES